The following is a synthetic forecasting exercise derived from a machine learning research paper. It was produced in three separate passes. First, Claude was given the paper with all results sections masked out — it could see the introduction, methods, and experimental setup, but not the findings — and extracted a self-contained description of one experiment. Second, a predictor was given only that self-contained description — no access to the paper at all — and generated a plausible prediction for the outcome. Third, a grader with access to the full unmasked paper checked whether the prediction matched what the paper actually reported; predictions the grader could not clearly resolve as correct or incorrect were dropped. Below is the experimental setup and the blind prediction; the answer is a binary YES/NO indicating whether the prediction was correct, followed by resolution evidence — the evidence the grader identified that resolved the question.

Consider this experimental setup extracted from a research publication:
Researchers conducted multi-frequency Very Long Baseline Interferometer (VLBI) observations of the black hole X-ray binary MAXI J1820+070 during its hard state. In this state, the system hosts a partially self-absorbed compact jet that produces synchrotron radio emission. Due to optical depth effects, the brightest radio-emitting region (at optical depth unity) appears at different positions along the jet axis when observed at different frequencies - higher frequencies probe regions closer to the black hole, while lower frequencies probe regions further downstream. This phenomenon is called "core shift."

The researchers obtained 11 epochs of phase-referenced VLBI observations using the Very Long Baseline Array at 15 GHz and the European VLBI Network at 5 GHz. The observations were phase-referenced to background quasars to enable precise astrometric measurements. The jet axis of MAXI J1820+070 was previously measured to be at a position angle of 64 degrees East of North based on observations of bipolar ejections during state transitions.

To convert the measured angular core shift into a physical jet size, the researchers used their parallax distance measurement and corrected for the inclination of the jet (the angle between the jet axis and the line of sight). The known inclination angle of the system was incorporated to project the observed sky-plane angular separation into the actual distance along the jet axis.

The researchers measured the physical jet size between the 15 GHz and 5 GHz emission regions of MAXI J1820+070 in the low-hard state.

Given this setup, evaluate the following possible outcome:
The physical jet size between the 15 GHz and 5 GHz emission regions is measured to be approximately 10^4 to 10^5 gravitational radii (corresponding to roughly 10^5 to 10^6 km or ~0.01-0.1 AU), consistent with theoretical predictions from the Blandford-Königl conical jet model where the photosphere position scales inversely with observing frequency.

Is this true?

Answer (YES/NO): NO